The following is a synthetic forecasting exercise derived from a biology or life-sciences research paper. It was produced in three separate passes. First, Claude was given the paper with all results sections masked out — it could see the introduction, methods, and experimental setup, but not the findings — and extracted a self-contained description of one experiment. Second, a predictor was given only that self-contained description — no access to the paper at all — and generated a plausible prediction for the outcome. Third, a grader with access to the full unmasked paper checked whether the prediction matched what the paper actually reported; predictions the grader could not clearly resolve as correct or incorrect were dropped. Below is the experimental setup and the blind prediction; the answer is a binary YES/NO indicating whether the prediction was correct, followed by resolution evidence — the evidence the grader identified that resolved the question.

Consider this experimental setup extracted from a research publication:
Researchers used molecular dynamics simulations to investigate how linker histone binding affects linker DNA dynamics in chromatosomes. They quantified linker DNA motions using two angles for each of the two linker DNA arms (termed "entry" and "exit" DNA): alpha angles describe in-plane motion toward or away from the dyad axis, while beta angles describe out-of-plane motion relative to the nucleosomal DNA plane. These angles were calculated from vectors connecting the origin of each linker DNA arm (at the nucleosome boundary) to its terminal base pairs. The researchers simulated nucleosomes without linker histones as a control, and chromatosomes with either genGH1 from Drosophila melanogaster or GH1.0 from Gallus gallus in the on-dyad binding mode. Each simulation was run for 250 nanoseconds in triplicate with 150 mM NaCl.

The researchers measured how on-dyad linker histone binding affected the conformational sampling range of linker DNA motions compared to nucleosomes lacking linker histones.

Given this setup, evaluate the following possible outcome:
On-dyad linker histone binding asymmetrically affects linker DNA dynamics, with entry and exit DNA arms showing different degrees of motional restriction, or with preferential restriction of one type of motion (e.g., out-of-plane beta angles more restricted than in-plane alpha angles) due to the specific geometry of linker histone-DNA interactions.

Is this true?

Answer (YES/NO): YES